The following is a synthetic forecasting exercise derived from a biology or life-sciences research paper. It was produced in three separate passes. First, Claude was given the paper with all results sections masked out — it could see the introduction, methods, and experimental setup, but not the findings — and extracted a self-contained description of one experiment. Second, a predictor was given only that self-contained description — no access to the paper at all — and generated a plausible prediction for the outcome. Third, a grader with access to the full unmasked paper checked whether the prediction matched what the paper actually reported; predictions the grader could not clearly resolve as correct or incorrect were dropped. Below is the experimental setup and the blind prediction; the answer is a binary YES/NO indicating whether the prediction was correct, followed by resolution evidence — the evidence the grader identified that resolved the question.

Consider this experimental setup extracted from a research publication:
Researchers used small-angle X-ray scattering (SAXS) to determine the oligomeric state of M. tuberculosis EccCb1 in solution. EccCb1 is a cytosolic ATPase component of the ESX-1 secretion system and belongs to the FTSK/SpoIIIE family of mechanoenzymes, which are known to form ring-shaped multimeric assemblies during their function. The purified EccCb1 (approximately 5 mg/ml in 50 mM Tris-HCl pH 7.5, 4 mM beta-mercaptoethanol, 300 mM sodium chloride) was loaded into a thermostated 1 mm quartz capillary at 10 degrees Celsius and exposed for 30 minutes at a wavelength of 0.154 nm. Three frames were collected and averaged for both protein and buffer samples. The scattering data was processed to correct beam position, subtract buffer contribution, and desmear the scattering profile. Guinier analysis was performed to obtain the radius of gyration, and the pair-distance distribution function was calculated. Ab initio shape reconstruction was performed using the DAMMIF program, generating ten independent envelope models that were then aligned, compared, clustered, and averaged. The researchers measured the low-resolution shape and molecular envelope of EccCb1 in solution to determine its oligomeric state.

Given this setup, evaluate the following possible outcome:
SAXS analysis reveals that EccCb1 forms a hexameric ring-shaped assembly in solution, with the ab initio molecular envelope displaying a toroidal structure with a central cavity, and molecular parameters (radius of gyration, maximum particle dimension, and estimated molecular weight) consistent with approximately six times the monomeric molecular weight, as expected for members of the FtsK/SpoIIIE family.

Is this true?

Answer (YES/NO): NO